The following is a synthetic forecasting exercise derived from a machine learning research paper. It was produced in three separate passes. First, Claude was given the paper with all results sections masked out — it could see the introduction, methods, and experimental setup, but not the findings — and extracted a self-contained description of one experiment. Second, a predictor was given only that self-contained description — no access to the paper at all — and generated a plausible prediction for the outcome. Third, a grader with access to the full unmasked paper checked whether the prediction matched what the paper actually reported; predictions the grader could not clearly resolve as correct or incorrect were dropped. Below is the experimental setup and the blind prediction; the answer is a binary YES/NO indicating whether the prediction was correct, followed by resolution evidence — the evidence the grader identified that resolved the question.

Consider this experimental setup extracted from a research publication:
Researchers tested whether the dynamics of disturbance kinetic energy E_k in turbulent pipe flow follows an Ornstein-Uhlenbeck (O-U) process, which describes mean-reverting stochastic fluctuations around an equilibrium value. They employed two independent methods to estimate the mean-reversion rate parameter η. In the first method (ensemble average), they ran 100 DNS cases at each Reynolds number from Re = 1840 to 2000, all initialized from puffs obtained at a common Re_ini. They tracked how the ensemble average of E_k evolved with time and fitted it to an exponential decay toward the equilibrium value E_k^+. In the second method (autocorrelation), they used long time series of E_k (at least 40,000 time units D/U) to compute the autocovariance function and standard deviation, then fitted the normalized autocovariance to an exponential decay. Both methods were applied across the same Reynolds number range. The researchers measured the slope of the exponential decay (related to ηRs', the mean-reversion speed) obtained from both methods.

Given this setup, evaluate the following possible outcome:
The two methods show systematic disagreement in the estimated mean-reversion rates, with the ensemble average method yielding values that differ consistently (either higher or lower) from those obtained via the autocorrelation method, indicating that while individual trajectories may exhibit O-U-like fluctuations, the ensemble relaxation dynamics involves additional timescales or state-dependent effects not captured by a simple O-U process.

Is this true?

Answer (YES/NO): NO